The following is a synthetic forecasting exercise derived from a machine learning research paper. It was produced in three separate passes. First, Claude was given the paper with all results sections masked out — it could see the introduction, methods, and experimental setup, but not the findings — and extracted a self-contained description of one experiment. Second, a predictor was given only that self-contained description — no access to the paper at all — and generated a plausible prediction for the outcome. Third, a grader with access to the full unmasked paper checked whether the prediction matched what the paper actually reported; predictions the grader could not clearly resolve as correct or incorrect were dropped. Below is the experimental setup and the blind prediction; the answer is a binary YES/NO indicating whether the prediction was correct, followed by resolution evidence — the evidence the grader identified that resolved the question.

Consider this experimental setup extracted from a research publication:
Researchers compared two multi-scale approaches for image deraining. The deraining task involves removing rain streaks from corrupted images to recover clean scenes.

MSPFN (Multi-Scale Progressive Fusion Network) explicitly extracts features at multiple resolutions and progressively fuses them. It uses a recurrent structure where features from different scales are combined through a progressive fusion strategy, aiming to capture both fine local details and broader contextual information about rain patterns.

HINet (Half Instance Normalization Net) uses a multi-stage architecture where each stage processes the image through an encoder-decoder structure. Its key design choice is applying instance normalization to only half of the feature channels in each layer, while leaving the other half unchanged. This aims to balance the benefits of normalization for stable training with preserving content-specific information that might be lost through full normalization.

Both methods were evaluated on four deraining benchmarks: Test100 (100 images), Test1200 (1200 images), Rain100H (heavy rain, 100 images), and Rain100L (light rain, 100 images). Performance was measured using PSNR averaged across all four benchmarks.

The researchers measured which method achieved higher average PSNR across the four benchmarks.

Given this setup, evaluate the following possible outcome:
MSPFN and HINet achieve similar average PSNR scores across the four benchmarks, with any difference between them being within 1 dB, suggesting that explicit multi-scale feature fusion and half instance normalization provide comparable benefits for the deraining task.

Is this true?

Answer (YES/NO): NO